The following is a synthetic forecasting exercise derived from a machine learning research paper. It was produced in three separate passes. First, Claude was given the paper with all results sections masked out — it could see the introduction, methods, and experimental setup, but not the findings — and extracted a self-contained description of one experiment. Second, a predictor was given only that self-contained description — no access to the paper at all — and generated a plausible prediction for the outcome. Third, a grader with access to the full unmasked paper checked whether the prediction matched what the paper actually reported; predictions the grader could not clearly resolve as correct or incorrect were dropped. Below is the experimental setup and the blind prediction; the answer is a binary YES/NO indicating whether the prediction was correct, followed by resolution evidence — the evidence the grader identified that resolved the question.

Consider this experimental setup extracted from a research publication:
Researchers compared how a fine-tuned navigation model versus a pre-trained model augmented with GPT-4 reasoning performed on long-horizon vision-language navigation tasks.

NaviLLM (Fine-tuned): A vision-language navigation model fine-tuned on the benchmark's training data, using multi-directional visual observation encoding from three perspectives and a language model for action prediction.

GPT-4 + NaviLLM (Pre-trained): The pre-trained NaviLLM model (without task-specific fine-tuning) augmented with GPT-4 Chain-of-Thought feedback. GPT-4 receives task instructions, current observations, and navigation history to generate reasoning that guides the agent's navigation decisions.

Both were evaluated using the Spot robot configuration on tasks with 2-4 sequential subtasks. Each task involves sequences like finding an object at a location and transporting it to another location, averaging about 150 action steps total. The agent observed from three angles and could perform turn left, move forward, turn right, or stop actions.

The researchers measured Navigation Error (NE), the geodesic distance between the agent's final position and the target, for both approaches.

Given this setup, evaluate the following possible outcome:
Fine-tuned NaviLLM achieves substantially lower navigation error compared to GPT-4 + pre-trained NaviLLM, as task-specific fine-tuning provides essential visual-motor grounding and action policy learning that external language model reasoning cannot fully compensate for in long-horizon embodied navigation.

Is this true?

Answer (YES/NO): NO